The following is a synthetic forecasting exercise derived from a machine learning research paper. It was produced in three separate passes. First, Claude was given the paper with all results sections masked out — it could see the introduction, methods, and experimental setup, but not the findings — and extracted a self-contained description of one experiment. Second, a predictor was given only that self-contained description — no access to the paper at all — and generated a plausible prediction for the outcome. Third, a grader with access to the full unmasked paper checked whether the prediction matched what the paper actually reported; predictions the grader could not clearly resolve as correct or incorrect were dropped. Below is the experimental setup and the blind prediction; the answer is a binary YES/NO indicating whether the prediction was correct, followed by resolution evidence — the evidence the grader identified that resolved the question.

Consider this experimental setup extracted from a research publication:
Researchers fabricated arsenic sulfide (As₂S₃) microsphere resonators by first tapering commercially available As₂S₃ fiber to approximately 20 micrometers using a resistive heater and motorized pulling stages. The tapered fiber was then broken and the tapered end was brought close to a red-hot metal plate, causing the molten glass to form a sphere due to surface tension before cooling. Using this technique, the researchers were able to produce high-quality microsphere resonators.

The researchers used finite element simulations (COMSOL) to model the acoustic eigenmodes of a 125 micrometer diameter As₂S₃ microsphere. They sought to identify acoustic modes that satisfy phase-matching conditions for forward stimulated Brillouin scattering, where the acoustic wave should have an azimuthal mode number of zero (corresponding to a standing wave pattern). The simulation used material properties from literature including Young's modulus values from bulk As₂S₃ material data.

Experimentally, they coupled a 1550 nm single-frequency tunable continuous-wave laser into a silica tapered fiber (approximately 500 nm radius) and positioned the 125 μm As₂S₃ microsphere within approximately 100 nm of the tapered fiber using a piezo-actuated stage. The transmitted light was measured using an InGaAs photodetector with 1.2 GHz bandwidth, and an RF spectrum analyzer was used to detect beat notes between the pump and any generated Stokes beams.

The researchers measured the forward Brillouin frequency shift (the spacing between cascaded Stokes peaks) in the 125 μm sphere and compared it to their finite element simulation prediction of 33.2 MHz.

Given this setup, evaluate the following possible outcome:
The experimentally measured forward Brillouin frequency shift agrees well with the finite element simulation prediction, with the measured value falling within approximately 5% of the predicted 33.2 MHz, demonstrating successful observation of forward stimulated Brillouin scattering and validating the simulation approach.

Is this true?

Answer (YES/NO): YES